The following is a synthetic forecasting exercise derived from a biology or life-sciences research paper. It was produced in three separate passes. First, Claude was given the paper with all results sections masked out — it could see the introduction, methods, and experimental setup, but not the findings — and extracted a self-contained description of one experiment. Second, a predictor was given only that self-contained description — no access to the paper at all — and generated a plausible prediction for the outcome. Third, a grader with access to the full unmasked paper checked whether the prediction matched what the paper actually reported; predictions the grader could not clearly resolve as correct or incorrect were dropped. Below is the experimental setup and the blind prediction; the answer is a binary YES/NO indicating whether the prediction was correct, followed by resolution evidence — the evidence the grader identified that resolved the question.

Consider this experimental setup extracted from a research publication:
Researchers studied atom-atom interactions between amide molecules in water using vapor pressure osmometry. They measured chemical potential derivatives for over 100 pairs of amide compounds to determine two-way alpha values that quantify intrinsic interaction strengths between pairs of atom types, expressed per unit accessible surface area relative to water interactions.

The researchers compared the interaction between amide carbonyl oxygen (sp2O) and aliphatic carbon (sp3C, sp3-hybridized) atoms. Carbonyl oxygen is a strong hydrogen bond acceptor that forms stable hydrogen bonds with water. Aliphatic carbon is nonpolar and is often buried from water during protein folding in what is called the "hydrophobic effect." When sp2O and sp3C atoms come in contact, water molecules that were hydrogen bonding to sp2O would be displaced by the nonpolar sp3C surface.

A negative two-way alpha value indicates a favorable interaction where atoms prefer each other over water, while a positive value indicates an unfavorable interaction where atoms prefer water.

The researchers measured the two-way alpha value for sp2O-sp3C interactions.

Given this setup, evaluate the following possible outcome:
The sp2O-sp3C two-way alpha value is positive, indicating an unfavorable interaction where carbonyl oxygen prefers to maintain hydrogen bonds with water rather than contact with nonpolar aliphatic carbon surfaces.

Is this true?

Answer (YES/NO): YES